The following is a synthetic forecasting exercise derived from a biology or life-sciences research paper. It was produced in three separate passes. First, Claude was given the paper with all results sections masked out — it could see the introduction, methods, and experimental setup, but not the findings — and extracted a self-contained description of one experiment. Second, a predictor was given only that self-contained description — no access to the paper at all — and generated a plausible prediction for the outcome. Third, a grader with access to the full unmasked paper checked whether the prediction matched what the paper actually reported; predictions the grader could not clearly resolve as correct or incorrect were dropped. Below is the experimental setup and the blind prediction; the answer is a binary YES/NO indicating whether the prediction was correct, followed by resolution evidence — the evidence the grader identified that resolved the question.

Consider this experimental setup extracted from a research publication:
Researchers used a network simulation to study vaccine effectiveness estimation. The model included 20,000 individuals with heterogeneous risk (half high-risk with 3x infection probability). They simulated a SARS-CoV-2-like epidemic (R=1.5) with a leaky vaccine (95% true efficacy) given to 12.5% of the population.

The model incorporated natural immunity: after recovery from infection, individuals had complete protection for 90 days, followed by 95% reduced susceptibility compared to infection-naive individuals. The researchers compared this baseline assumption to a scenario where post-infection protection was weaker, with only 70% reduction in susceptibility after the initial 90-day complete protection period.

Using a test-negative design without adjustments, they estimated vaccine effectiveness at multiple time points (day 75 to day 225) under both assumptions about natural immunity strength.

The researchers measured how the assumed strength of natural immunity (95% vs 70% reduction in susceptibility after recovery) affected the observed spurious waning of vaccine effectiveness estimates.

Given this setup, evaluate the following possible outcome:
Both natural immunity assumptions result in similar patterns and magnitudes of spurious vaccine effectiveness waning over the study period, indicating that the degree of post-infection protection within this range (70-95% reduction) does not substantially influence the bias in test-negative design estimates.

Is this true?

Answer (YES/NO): YES